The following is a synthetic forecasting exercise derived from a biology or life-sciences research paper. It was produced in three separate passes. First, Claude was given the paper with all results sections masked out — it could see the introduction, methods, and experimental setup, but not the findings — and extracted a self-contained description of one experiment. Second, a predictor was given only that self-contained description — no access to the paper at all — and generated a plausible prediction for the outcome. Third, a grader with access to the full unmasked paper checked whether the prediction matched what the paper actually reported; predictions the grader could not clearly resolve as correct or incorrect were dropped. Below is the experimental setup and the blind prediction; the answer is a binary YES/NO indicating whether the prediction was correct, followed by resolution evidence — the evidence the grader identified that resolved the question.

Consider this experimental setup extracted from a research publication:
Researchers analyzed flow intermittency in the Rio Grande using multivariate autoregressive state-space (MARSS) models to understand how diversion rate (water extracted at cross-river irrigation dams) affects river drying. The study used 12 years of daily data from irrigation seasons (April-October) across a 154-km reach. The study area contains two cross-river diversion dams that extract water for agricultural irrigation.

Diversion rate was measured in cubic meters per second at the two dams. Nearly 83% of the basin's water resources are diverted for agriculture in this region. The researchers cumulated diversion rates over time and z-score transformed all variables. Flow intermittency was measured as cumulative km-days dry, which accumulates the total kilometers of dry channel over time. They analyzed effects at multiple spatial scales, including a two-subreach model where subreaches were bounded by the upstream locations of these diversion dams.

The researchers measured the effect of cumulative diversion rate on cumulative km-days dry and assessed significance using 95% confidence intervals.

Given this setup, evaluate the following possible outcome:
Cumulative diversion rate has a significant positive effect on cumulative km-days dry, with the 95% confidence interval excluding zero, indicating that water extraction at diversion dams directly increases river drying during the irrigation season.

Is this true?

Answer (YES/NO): YES